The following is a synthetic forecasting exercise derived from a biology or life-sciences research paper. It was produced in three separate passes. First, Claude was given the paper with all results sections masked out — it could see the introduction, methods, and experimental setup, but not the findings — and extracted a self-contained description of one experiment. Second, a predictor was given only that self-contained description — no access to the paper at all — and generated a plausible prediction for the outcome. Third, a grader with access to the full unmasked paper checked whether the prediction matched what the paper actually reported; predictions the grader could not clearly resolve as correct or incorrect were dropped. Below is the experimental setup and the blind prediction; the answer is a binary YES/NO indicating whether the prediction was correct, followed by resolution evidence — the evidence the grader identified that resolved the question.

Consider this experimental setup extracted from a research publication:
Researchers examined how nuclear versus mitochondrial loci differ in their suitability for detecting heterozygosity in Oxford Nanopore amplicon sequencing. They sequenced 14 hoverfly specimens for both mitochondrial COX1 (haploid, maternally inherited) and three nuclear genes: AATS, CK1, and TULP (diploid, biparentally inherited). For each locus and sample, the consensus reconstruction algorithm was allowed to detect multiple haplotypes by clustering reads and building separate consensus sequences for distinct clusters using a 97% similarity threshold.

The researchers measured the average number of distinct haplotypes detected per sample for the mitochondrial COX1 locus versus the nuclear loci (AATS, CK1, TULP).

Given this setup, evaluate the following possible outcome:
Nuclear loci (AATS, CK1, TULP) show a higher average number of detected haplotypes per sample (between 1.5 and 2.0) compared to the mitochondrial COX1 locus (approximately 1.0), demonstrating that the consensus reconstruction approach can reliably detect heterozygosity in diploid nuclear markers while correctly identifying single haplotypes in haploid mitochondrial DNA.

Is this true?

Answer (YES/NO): NO